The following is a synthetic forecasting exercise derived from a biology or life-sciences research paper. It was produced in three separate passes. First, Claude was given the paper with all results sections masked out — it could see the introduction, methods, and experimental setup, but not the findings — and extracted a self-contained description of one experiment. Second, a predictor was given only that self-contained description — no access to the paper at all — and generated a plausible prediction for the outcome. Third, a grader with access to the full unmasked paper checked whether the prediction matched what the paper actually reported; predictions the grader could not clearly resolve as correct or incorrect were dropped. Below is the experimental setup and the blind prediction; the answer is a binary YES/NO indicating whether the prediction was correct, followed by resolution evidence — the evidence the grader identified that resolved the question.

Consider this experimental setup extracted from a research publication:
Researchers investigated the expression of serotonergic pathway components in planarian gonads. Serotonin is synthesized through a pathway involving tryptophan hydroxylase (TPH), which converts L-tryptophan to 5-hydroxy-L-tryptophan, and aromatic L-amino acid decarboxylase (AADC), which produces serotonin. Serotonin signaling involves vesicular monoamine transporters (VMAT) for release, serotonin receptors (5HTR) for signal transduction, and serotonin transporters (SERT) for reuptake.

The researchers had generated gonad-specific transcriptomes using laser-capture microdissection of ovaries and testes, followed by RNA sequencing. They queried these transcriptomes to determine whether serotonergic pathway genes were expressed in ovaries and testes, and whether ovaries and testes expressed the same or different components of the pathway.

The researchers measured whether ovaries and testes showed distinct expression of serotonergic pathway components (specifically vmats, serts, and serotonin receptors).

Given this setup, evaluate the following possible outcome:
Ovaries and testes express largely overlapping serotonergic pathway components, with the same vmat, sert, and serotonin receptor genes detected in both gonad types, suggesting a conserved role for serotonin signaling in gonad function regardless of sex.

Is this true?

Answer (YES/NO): NO